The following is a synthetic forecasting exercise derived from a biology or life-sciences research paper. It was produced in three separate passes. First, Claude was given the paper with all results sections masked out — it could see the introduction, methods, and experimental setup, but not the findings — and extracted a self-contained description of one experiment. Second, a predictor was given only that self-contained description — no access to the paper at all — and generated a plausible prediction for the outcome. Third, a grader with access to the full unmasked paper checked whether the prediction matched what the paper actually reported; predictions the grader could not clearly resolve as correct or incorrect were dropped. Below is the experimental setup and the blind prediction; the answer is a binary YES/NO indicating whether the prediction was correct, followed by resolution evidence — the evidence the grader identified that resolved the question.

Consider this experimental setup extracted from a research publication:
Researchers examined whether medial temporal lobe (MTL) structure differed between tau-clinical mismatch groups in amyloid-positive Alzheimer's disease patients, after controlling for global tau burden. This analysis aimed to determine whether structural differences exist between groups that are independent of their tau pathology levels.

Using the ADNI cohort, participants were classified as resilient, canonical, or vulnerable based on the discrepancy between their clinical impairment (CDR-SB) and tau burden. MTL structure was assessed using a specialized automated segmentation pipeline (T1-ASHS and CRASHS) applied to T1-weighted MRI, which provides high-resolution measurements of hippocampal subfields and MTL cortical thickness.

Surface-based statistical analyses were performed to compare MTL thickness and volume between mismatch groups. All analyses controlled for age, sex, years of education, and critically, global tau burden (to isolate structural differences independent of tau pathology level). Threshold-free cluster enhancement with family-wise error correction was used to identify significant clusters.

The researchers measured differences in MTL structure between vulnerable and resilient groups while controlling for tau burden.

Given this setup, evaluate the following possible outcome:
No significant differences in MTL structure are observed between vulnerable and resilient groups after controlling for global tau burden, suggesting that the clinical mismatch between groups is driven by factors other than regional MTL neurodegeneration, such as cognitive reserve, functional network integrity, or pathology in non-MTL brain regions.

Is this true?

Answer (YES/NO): NO